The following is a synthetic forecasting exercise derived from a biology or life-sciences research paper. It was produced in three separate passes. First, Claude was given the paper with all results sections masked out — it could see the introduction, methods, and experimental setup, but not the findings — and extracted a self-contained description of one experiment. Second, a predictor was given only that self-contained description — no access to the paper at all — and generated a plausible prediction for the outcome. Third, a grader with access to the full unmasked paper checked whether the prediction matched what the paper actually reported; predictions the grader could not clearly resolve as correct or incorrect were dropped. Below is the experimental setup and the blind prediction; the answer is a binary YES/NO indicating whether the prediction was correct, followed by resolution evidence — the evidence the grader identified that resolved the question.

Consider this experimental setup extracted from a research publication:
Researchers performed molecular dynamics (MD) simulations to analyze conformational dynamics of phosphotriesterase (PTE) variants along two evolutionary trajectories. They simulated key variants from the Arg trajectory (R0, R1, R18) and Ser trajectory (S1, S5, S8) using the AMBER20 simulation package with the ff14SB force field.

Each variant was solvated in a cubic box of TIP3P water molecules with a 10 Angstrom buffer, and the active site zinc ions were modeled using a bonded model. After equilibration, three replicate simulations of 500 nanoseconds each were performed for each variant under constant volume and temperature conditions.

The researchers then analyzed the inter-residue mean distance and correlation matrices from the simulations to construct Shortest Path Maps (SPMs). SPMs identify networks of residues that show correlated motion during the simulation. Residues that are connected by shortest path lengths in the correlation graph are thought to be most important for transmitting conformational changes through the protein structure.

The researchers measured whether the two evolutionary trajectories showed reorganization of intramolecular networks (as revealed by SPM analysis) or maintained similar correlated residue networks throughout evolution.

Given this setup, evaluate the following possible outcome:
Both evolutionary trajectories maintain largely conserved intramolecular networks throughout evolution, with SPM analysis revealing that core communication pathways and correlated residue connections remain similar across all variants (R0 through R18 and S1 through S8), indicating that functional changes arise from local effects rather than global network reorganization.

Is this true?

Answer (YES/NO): NO